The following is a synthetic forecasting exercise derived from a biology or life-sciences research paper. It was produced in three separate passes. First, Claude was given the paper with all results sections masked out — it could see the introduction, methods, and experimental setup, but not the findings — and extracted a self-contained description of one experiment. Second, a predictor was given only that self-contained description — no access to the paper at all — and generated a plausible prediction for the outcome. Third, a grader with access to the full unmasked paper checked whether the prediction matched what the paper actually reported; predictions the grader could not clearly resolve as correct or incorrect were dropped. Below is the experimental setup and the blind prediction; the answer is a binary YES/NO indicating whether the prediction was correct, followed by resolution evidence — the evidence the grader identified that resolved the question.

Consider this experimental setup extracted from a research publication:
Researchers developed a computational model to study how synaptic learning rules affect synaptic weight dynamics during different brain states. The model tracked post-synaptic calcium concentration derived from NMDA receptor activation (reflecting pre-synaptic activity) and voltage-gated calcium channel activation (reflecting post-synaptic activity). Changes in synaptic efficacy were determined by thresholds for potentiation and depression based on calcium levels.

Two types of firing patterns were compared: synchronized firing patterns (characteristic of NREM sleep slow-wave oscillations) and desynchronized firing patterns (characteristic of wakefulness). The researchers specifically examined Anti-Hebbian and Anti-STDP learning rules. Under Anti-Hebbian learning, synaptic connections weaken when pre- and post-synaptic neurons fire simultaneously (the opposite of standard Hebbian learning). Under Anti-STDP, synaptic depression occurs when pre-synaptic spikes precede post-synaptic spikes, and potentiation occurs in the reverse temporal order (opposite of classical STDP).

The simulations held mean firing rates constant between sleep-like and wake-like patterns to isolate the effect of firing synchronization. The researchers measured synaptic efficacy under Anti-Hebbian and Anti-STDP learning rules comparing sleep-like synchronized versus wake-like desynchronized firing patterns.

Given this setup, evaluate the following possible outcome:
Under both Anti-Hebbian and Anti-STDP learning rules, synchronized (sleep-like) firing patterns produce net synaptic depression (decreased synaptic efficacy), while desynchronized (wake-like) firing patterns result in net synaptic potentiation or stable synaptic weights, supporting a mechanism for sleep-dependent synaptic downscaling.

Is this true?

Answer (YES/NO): YES